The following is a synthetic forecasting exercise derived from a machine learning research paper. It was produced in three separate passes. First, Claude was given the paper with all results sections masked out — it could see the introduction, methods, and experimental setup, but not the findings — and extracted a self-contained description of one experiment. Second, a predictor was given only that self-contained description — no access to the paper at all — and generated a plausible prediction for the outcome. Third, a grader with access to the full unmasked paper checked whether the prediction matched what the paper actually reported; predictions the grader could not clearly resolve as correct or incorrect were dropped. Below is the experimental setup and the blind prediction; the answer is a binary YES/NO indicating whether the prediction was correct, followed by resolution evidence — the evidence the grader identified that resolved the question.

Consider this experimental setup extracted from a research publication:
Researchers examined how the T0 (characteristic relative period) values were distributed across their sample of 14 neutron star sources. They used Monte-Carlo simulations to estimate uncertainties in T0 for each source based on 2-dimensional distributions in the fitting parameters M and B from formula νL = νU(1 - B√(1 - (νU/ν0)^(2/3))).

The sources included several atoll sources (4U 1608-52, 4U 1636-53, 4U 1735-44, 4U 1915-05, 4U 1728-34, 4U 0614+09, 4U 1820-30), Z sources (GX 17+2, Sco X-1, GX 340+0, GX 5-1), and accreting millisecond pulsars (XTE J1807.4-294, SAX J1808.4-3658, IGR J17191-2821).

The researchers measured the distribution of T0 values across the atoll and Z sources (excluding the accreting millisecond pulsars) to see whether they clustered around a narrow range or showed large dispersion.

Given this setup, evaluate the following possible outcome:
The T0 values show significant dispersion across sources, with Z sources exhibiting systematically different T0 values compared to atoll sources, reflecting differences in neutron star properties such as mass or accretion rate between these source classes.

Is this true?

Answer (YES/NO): NO